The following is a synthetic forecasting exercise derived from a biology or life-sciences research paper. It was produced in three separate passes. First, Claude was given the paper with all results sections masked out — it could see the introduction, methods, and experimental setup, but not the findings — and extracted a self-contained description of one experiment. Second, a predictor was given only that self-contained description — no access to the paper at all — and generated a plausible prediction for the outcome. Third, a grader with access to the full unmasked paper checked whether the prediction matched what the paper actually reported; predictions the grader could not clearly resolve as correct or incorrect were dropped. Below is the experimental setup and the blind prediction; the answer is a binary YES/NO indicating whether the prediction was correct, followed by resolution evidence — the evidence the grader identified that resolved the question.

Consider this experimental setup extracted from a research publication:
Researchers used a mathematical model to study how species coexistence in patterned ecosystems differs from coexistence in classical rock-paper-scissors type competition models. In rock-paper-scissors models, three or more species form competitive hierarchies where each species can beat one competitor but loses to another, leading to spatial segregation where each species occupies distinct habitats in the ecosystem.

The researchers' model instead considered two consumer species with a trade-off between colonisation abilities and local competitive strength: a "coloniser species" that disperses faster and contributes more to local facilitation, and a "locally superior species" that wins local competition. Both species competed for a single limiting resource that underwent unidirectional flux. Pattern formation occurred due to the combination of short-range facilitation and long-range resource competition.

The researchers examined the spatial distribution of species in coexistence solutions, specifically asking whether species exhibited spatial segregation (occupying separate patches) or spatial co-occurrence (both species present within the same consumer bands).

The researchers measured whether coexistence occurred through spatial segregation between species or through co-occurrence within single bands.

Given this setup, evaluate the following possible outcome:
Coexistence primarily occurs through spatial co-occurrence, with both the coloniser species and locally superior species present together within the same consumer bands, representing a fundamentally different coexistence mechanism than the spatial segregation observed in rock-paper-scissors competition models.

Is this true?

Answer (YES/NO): YES